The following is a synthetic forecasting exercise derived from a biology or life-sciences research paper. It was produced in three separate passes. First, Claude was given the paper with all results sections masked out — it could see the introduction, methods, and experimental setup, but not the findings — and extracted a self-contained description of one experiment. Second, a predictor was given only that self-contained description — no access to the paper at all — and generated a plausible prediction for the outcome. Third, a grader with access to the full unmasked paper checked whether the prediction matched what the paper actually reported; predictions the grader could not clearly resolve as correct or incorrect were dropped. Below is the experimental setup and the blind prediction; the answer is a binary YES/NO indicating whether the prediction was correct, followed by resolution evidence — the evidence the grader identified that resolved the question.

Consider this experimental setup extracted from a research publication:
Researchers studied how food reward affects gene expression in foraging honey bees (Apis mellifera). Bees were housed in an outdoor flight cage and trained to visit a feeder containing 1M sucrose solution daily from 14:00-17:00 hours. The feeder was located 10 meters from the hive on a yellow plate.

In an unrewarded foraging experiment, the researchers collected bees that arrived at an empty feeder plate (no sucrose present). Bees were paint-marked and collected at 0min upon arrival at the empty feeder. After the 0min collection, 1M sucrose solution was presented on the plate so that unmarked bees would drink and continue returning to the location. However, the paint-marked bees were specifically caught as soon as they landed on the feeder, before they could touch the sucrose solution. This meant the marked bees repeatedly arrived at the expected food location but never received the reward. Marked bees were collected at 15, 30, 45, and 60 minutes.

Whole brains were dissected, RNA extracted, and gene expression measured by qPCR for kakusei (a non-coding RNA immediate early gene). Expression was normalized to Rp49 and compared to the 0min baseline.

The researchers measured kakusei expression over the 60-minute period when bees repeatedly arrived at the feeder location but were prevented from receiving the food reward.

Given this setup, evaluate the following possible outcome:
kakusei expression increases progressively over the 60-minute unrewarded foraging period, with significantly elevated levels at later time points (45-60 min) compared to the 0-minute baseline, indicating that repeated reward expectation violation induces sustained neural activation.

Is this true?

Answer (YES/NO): NO